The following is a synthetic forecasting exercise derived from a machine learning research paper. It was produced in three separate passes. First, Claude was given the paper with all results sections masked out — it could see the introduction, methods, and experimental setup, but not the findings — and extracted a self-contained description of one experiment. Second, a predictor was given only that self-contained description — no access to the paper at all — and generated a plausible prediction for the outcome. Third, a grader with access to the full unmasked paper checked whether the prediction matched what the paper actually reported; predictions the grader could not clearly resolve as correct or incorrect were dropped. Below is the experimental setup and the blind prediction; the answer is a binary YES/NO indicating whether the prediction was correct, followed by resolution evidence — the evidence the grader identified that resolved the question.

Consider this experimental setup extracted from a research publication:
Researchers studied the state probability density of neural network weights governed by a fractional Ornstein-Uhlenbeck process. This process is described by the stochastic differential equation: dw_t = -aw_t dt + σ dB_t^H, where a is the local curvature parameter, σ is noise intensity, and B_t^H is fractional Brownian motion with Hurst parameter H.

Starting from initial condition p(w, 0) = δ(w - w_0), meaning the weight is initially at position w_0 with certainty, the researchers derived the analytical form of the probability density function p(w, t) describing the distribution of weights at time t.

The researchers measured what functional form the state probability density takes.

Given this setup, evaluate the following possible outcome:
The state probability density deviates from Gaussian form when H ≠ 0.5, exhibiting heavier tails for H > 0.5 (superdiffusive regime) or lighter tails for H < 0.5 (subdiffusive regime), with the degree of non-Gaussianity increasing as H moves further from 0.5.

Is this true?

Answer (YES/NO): NO